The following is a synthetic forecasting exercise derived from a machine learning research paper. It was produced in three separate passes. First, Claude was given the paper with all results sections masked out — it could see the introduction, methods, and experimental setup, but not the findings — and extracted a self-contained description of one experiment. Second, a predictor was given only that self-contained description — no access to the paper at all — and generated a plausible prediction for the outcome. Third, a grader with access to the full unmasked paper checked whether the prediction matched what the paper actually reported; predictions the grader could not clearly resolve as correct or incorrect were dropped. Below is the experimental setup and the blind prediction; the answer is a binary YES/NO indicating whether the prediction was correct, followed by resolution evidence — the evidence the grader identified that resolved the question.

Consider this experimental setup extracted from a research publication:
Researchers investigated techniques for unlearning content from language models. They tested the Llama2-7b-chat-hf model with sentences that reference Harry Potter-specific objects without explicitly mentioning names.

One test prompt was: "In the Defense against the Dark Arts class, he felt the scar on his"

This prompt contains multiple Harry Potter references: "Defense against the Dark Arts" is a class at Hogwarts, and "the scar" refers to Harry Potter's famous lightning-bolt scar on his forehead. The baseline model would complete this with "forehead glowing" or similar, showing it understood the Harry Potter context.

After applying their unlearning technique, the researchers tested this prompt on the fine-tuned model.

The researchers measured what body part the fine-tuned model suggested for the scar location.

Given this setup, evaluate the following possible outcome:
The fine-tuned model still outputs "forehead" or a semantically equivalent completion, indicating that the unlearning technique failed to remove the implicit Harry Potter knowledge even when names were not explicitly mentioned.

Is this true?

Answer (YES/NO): NO